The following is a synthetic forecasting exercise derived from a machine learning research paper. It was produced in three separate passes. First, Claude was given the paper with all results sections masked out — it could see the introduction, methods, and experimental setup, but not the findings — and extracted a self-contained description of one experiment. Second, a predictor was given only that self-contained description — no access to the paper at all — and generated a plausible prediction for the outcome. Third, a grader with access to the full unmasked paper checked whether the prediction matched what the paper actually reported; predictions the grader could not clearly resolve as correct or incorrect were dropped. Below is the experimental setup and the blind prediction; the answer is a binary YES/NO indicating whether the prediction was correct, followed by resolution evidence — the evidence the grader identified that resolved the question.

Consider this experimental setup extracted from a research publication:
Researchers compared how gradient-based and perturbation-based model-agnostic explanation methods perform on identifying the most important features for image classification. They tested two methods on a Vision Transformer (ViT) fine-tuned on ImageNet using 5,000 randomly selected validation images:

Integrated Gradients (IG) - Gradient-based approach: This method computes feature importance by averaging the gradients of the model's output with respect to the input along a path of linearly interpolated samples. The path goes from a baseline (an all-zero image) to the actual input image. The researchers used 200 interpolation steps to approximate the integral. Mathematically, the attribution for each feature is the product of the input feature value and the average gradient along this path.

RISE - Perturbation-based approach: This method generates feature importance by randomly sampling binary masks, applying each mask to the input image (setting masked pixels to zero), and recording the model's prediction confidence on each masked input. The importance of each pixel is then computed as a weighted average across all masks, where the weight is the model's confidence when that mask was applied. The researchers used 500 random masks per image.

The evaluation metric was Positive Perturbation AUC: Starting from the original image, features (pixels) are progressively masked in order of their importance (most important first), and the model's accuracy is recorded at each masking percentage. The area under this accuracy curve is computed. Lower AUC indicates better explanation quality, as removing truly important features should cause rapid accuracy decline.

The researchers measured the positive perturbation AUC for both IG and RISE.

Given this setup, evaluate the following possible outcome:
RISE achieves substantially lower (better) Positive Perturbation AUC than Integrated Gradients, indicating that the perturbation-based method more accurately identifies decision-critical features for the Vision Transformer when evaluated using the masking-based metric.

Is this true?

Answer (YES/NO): NO